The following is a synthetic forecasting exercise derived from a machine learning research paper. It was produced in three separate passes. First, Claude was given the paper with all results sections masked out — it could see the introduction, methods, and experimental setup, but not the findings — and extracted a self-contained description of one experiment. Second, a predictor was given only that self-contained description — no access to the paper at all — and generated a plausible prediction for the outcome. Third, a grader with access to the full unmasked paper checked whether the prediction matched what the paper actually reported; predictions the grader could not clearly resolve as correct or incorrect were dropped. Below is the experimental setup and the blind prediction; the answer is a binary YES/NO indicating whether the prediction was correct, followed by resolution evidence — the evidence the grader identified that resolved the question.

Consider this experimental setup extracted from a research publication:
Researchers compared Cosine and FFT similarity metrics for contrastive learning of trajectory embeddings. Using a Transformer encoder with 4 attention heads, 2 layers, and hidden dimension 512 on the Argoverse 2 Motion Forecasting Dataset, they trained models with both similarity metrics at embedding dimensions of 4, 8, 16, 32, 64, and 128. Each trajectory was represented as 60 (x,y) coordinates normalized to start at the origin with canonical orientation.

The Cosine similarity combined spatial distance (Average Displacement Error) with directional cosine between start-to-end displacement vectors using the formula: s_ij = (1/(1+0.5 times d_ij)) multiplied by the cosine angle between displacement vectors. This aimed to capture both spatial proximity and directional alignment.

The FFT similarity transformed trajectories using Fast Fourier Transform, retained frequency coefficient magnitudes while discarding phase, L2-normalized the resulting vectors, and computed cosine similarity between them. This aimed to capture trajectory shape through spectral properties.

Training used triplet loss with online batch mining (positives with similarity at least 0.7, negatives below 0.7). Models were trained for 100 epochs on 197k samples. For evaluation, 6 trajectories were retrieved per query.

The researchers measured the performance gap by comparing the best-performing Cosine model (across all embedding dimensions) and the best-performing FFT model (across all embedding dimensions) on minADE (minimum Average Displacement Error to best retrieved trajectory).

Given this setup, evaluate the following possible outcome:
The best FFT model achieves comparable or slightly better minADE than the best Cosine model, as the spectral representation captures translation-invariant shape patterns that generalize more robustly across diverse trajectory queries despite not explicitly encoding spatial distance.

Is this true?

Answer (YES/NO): NO